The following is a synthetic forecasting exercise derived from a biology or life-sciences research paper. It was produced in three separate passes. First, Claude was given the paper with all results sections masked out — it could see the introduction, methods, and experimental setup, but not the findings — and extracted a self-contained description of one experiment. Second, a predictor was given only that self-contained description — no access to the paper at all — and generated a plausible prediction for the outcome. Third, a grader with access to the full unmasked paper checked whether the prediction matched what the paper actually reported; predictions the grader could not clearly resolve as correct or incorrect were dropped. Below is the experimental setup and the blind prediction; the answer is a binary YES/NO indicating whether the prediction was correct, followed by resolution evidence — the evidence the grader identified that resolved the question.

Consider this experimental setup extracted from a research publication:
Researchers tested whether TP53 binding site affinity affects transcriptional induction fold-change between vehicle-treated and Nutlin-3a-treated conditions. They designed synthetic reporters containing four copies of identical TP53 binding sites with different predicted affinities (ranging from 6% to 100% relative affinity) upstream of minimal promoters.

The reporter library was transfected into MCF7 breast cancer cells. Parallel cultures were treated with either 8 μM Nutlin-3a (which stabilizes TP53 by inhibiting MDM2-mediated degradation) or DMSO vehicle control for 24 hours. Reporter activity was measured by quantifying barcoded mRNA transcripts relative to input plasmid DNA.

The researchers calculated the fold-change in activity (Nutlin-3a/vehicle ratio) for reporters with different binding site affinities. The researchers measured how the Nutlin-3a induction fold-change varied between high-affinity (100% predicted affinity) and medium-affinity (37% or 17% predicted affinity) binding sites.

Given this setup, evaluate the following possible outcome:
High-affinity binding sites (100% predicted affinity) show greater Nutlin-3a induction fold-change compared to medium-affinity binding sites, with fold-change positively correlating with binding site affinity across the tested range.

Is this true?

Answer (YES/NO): NO